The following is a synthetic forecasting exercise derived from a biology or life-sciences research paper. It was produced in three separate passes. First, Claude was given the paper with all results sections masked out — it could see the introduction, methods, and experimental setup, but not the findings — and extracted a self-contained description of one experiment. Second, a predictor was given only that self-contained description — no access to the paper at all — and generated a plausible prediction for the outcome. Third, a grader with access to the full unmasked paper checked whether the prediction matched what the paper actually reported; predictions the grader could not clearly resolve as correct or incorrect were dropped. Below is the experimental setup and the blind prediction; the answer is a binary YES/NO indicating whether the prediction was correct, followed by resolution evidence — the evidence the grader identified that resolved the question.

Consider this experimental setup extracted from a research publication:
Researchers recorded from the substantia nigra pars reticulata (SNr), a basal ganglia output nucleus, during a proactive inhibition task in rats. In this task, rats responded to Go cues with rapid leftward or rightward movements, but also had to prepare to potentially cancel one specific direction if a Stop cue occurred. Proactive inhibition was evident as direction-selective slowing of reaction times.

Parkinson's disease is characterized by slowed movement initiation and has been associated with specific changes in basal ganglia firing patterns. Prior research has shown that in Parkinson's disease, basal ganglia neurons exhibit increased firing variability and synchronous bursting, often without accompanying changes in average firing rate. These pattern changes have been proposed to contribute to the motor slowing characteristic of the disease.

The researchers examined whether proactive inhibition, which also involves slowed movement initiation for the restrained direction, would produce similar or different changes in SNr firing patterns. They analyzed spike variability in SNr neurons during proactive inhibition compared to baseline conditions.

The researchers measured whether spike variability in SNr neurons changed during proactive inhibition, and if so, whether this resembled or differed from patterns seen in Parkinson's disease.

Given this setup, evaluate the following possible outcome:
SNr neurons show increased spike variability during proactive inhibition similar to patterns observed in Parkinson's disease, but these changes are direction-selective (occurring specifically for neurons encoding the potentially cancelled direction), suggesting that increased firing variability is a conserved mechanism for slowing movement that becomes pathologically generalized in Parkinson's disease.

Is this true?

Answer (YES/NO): NO